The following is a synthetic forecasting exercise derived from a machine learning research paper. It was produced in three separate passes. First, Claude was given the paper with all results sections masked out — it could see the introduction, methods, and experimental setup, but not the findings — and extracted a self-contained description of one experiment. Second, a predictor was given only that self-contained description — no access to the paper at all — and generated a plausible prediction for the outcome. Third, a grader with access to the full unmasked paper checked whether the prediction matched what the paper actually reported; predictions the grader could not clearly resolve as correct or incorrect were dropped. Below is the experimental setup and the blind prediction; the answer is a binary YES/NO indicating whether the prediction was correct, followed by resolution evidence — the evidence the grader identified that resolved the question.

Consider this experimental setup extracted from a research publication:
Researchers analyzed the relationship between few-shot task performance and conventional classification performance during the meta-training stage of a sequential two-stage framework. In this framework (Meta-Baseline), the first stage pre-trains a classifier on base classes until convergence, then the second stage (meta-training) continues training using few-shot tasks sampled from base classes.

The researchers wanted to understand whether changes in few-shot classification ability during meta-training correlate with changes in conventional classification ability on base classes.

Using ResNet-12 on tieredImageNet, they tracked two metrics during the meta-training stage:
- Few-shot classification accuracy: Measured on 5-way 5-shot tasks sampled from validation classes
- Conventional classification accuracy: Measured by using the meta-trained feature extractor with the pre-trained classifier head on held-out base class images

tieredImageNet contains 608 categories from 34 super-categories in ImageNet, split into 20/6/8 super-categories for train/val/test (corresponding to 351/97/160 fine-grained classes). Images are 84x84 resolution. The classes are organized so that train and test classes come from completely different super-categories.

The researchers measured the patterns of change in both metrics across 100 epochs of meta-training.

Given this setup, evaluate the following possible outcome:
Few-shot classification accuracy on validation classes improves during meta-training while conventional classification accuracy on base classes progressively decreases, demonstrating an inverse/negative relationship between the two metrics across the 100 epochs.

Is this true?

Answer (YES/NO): NO